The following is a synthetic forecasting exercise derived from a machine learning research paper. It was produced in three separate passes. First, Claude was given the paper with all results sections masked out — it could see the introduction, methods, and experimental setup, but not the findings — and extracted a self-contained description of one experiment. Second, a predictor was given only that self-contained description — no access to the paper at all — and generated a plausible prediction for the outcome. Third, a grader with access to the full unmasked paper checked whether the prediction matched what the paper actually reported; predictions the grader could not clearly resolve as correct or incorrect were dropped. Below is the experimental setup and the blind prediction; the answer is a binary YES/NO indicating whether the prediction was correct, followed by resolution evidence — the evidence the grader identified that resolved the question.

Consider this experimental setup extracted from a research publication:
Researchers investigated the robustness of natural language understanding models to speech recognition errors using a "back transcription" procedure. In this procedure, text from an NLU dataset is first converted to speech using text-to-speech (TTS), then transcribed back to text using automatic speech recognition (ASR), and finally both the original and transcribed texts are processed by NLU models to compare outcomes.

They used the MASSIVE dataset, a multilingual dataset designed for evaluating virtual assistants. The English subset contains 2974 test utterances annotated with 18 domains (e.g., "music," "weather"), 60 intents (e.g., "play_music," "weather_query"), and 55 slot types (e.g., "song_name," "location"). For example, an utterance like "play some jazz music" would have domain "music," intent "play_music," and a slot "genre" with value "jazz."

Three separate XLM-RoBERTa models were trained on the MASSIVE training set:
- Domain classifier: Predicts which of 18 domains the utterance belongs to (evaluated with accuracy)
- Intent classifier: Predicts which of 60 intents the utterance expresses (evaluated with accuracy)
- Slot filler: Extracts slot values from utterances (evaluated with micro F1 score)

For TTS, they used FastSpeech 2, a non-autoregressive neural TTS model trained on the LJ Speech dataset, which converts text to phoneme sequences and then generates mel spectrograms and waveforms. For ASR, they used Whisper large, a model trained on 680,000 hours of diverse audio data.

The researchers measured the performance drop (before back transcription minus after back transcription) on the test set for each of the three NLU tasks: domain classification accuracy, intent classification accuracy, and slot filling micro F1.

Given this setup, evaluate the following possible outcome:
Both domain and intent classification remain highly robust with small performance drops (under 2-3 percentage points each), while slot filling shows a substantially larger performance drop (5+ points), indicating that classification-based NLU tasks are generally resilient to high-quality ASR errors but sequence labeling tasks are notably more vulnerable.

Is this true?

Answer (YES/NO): NO